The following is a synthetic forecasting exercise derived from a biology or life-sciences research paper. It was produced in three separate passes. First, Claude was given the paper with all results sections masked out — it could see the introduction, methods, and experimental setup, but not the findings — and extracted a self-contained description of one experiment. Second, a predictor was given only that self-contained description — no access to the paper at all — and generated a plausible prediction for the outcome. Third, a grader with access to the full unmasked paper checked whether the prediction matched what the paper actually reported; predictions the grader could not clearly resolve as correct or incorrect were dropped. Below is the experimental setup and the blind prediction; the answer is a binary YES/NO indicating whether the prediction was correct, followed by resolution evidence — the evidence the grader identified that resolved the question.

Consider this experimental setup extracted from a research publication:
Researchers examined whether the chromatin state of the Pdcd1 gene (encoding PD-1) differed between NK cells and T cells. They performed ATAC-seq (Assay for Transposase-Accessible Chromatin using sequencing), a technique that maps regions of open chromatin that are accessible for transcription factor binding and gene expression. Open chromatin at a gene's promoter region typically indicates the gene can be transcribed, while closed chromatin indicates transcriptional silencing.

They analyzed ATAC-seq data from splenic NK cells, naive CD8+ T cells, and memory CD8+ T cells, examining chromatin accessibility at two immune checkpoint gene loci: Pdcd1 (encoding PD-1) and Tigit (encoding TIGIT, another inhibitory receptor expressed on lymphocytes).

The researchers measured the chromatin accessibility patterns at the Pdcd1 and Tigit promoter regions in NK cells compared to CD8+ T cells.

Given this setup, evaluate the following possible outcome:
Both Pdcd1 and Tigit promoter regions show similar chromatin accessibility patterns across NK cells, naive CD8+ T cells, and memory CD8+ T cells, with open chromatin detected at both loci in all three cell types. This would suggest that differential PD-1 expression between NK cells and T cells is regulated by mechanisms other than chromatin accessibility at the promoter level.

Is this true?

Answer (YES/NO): NO